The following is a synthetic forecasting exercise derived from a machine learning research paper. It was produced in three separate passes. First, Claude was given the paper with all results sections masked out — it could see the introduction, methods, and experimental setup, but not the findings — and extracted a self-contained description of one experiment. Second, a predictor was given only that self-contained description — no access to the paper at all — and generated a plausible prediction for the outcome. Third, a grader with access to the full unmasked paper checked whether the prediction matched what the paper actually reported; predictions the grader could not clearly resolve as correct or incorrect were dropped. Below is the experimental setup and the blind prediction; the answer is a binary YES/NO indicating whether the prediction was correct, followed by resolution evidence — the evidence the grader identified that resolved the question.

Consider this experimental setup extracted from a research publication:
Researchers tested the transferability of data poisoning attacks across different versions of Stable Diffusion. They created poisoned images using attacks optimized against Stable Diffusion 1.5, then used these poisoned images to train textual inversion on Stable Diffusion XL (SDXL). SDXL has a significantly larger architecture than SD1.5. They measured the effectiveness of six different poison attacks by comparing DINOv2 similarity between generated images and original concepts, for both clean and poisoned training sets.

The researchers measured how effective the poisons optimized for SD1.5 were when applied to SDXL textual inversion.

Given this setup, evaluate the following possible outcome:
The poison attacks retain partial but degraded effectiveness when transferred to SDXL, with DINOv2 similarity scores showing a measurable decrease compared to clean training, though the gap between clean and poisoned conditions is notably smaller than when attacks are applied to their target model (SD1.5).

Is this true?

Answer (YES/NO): NO